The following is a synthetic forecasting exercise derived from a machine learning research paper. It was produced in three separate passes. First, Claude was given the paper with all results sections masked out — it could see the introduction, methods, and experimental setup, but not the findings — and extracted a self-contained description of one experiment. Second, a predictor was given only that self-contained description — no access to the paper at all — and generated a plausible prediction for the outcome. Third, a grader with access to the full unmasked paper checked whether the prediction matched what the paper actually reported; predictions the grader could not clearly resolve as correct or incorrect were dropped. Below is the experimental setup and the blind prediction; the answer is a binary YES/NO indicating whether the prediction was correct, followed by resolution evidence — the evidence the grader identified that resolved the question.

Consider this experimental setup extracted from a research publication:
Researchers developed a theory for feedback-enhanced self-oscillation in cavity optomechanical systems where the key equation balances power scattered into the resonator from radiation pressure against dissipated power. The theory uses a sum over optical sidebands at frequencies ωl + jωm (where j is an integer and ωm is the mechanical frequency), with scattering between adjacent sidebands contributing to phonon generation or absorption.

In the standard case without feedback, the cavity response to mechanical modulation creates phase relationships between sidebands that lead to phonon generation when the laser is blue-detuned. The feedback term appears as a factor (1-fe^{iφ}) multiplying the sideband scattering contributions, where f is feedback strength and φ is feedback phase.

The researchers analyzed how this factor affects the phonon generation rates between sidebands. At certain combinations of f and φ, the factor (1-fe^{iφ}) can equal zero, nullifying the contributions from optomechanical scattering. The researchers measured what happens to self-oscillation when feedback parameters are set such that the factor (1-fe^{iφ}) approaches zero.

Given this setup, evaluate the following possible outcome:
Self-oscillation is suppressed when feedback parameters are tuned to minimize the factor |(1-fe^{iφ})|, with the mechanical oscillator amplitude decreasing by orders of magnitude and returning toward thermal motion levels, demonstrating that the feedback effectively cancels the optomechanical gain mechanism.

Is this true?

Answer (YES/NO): NO